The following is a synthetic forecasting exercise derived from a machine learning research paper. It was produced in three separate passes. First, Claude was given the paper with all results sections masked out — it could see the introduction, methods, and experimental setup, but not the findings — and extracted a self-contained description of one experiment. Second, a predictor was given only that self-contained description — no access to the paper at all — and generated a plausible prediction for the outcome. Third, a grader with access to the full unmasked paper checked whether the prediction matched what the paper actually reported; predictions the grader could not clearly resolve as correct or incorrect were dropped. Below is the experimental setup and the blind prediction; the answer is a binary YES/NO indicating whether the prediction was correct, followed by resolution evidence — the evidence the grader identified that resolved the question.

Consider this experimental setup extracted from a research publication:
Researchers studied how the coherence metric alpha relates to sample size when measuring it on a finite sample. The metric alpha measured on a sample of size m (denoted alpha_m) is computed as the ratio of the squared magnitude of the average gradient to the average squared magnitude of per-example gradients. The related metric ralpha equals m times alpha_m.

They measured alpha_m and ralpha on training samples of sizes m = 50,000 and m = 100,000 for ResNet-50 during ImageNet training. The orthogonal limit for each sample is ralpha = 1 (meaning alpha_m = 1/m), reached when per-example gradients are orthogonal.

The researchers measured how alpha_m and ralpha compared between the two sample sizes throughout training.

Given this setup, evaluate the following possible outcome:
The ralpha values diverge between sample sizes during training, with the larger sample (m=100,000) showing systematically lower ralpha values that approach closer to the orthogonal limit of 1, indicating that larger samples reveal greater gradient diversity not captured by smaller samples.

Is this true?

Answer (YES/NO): NO